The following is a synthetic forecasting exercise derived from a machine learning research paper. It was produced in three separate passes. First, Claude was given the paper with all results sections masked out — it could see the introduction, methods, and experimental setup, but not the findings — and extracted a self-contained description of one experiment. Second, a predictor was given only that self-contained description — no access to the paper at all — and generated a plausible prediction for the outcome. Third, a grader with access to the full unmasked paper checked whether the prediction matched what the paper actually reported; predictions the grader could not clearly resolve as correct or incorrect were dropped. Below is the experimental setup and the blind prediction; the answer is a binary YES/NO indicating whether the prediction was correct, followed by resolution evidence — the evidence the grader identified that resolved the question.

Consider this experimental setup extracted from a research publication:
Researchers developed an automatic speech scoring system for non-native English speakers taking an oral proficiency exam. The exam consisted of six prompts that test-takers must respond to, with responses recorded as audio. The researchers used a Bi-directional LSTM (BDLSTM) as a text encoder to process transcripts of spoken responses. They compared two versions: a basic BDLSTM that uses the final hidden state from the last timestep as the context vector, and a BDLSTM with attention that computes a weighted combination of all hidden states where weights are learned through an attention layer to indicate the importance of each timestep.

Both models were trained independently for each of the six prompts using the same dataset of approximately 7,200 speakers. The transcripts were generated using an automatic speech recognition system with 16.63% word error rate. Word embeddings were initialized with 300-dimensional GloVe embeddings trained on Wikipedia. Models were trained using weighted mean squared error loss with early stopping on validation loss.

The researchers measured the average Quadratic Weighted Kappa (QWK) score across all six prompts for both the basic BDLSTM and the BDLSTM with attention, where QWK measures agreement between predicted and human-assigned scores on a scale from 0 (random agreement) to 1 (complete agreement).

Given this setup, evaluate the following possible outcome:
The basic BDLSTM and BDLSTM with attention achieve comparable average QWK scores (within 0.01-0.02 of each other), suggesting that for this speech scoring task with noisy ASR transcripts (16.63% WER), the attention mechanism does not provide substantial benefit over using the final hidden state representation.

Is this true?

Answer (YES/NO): NO